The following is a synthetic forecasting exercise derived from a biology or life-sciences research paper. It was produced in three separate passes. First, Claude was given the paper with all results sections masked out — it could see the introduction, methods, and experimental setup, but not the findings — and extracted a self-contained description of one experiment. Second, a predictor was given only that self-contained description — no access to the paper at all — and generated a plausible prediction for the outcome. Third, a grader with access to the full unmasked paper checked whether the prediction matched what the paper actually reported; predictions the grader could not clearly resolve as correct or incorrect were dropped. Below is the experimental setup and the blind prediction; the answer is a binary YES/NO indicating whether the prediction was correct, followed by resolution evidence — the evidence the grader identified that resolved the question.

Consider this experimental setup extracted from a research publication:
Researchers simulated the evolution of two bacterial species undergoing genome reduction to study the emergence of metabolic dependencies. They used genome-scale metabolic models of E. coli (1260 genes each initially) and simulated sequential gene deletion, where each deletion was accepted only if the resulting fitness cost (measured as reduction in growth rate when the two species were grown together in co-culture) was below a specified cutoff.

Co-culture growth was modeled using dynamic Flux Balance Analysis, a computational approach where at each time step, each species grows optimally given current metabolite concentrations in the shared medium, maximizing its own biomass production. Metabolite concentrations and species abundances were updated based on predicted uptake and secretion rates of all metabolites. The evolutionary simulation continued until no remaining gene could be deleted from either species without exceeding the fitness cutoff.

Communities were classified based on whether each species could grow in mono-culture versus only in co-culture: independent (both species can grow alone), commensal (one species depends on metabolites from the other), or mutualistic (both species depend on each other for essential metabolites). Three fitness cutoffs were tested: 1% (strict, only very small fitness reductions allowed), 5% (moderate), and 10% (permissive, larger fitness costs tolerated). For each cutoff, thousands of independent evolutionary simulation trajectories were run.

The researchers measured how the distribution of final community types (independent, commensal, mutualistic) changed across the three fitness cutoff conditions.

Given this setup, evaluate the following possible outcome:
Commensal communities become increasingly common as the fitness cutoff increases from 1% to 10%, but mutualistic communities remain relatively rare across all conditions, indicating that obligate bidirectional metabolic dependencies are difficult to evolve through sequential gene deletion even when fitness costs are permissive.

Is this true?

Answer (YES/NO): YES